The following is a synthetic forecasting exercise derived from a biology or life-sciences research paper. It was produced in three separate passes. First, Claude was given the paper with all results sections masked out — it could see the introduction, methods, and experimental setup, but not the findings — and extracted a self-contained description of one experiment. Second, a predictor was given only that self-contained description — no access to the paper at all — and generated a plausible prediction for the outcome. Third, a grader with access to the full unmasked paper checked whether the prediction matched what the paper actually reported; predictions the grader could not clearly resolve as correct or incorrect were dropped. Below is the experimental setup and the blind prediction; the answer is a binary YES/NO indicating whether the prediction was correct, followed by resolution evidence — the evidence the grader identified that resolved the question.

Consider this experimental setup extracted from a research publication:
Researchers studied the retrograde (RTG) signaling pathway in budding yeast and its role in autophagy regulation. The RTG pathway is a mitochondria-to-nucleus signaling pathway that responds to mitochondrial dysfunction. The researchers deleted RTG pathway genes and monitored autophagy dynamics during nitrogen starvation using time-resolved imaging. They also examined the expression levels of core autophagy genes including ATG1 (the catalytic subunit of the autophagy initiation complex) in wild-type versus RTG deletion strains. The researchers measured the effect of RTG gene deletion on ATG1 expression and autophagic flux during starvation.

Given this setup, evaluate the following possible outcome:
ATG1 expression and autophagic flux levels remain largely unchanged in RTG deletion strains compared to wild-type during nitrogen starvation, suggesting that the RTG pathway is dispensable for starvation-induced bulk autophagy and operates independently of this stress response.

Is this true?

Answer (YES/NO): NO